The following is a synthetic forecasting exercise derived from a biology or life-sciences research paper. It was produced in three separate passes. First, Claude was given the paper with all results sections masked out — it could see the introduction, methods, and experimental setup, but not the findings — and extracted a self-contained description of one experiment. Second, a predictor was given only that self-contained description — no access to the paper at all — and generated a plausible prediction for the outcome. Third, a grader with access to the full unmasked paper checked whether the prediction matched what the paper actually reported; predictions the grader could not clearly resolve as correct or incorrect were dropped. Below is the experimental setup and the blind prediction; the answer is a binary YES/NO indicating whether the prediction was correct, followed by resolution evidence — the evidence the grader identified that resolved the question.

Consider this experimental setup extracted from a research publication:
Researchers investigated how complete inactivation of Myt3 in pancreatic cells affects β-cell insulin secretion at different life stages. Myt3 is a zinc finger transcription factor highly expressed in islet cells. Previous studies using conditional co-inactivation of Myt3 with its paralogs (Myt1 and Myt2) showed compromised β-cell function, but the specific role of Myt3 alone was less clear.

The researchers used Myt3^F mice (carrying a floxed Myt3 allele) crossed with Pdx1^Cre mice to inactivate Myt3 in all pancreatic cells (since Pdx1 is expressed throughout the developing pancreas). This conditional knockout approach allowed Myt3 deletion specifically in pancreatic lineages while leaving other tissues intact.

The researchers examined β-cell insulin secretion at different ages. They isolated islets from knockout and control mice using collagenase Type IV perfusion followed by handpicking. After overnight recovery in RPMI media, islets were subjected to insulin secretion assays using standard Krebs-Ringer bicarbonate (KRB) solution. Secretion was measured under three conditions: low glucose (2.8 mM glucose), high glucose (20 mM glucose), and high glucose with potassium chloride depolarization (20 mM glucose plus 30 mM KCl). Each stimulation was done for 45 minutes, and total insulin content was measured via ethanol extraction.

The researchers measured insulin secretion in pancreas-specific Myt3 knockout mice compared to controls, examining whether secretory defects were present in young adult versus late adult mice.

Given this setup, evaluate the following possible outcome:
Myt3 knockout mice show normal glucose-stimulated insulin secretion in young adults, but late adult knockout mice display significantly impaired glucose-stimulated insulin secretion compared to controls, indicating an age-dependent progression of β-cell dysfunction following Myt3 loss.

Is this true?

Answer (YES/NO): YES